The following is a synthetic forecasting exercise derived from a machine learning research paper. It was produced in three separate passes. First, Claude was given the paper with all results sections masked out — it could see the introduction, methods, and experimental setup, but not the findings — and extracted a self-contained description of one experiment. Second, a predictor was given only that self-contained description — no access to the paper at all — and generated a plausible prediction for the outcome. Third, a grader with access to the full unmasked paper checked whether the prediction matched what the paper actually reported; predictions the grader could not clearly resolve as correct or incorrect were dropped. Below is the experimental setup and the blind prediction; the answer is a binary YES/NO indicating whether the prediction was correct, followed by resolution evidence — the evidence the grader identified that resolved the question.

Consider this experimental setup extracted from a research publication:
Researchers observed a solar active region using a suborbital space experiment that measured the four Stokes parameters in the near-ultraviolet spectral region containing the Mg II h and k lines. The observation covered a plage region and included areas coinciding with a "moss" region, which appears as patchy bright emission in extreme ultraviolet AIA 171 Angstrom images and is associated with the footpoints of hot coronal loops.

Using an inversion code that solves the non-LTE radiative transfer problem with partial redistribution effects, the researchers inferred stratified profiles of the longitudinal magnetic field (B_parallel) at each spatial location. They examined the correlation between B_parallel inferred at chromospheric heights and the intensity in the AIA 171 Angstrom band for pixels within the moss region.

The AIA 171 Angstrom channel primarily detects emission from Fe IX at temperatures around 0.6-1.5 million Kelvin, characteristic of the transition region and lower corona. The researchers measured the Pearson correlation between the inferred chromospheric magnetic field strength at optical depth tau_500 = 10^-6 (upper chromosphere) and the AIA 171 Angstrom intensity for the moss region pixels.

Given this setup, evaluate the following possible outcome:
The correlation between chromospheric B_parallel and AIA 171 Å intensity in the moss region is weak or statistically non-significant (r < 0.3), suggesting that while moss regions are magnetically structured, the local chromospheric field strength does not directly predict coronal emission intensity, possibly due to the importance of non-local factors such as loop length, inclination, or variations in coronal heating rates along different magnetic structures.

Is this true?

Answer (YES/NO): NO